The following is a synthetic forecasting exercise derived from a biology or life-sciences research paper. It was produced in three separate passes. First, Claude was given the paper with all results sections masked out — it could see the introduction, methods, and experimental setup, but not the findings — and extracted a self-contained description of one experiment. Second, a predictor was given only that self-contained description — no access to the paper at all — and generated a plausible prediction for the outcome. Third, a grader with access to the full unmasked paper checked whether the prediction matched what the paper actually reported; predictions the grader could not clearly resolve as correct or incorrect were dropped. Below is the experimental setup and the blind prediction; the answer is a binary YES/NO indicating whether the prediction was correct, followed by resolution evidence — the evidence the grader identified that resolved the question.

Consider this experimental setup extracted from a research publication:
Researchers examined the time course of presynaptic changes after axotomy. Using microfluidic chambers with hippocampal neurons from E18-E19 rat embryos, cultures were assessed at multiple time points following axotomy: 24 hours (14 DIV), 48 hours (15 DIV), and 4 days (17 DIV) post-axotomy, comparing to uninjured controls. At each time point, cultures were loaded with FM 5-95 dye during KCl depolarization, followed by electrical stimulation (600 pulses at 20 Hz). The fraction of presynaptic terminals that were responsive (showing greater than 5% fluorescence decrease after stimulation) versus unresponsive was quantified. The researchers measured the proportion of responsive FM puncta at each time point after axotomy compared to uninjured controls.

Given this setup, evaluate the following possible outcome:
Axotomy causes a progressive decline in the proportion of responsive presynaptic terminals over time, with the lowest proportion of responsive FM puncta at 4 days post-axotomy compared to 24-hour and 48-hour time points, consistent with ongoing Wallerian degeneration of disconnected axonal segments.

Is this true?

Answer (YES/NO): NO